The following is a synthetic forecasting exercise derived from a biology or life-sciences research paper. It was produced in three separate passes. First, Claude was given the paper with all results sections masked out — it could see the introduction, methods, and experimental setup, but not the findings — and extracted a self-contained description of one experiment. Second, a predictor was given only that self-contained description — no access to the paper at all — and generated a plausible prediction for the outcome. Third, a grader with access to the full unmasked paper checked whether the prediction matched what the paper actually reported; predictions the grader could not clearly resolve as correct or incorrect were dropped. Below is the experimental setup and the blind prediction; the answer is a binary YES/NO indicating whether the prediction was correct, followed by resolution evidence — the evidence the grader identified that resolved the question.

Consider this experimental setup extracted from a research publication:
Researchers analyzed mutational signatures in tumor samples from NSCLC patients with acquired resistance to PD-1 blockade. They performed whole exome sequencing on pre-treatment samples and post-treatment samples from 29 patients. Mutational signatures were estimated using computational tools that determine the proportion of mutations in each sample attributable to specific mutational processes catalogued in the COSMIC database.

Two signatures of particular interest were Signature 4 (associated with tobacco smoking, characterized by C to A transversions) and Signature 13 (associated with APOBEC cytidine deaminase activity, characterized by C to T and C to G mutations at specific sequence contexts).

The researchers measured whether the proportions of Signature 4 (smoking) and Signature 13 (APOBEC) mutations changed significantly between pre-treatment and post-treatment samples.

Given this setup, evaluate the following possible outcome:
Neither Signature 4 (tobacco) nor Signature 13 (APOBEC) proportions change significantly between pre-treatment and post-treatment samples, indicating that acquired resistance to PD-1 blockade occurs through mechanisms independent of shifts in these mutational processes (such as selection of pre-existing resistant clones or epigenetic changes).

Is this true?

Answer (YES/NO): NO